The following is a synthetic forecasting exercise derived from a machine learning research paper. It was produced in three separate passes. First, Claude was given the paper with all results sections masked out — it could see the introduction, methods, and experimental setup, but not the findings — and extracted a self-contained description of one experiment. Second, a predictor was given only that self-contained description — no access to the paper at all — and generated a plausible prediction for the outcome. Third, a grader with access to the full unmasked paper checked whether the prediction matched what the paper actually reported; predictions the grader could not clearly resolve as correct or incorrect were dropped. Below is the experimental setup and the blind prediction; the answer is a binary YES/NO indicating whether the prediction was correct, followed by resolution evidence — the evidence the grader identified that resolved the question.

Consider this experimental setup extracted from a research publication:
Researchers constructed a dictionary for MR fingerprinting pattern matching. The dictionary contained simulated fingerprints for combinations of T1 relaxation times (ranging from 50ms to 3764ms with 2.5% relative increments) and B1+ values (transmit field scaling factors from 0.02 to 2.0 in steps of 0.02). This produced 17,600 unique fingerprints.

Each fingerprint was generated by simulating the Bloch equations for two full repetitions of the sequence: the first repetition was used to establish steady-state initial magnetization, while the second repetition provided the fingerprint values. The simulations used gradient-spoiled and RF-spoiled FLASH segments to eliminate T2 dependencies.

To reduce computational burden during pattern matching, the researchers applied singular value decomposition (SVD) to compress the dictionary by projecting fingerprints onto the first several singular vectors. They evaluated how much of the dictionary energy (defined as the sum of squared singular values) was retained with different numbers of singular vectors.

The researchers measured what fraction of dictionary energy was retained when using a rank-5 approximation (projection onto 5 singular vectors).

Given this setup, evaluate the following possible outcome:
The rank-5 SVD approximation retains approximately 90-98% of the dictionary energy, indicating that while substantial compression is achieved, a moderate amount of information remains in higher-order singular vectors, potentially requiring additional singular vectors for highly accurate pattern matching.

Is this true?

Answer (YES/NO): NO